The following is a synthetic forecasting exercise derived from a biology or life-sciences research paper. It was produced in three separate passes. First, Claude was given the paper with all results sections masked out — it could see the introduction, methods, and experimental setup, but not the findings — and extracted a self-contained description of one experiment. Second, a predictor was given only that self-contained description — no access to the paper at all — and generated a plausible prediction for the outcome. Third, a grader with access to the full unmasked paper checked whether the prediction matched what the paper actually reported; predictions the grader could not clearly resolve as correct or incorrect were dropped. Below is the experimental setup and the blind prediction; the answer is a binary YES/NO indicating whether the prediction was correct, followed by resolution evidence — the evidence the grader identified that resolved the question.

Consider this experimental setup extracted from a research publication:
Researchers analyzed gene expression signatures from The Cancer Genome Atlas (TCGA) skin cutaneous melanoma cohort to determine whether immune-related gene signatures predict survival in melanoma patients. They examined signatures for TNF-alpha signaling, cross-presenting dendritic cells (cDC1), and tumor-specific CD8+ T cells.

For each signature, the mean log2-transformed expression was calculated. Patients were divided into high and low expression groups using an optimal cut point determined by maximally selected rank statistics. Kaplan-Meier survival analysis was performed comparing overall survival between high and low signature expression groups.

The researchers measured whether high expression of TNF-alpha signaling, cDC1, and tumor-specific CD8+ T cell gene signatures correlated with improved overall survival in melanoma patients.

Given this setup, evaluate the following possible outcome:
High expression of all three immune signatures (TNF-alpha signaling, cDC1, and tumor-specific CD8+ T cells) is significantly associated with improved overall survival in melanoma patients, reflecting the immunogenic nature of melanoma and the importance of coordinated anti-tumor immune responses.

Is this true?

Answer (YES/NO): YES